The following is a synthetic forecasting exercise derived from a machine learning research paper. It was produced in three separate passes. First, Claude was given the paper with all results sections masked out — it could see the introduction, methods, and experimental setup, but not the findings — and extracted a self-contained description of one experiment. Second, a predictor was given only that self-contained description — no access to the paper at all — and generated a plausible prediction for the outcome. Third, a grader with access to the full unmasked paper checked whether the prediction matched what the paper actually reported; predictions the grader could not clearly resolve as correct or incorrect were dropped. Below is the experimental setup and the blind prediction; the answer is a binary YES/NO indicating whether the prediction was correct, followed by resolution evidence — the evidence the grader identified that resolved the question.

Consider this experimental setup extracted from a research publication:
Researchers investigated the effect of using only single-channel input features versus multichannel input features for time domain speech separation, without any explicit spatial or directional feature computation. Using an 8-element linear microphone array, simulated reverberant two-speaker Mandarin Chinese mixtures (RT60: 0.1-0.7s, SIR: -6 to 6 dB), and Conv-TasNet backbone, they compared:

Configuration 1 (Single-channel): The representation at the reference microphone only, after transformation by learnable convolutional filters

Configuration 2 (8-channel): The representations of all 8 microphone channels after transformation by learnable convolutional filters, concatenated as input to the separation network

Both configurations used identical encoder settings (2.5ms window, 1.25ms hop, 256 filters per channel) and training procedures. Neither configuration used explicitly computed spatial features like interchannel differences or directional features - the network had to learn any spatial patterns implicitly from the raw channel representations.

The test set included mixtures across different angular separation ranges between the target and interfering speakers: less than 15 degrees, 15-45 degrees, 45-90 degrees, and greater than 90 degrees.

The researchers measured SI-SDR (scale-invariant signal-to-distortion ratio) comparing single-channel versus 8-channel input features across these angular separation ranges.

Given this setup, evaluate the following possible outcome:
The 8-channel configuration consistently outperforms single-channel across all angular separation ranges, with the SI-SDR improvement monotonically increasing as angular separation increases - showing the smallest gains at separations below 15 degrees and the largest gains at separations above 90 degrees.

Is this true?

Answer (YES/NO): NO